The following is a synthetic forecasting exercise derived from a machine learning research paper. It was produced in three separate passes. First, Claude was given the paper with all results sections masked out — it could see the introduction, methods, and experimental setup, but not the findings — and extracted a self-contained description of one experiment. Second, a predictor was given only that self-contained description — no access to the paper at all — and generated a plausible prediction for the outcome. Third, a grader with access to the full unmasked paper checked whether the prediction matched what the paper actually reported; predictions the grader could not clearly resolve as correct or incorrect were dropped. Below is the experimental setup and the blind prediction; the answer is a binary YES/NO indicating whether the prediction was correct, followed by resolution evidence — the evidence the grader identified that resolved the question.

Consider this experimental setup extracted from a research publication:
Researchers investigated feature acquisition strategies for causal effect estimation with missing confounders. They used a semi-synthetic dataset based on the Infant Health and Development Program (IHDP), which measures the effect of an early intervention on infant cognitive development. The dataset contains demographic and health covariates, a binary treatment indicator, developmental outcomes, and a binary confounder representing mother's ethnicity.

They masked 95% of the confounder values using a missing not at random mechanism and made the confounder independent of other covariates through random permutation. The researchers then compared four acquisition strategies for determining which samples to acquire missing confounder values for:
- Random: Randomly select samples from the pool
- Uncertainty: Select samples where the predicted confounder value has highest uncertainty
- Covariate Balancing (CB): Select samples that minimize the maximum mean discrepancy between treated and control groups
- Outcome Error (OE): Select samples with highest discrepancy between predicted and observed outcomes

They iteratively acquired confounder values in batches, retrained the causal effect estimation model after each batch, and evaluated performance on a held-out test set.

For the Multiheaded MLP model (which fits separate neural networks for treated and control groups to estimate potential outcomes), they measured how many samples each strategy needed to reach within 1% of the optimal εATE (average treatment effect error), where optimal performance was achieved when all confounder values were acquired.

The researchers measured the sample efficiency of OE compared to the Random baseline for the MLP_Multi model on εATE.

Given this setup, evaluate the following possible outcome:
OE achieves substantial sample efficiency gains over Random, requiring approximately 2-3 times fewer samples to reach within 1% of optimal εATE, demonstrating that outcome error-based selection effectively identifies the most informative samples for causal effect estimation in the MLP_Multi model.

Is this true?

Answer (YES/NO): NO